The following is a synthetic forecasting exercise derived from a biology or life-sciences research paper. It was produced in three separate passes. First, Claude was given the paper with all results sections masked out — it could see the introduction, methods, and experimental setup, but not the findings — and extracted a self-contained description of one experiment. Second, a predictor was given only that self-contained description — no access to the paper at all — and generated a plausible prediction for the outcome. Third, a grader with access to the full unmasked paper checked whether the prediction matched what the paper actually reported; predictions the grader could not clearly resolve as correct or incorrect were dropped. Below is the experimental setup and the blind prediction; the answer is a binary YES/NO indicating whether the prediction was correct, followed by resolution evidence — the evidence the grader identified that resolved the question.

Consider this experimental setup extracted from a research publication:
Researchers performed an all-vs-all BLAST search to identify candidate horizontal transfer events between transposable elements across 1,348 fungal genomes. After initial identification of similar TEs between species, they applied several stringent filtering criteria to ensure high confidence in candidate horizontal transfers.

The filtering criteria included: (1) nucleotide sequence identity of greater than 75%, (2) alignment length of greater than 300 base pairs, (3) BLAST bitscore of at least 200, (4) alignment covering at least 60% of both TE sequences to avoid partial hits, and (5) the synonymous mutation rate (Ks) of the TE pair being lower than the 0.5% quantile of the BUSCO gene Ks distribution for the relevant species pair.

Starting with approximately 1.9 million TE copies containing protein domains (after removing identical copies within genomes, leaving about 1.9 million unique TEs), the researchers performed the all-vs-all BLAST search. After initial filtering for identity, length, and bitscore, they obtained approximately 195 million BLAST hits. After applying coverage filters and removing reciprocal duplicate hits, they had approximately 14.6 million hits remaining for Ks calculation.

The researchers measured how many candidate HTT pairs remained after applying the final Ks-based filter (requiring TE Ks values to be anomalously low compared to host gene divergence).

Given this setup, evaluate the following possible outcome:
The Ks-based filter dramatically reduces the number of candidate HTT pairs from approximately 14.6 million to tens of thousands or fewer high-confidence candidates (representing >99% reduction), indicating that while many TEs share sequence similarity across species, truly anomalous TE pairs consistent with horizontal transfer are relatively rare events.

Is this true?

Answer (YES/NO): NO